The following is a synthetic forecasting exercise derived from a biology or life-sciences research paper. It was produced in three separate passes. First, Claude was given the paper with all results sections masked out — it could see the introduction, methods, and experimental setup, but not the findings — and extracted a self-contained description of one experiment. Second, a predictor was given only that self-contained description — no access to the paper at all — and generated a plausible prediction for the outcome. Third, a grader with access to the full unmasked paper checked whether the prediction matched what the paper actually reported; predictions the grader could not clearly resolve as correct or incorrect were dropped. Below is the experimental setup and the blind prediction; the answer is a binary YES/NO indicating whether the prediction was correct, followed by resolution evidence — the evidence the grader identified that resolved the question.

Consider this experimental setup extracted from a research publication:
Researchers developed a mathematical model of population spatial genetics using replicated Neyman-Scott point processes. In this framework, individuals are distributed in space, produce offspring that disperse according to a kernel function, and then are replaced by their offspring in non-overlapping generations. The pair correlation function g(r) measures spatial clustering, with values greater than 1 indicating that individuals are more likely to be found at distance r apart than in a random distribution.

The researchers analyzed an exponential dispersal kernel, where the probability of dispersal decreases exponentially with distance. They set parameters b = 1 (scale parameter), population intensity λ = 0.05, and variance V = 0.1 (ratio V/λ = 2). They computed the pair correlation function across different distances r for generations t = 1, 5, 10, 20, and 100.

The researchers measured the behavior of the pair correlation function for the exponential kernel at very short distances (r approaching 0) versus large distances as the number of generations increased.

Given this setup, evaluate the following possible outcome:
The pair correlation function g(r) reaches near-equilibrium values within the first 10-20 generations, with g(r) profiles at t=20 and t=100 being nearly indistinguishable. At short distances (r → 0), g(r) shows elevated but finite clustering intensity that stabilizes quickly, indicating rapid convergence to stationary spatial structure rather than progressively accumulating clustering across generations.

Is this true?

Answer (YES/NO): NO